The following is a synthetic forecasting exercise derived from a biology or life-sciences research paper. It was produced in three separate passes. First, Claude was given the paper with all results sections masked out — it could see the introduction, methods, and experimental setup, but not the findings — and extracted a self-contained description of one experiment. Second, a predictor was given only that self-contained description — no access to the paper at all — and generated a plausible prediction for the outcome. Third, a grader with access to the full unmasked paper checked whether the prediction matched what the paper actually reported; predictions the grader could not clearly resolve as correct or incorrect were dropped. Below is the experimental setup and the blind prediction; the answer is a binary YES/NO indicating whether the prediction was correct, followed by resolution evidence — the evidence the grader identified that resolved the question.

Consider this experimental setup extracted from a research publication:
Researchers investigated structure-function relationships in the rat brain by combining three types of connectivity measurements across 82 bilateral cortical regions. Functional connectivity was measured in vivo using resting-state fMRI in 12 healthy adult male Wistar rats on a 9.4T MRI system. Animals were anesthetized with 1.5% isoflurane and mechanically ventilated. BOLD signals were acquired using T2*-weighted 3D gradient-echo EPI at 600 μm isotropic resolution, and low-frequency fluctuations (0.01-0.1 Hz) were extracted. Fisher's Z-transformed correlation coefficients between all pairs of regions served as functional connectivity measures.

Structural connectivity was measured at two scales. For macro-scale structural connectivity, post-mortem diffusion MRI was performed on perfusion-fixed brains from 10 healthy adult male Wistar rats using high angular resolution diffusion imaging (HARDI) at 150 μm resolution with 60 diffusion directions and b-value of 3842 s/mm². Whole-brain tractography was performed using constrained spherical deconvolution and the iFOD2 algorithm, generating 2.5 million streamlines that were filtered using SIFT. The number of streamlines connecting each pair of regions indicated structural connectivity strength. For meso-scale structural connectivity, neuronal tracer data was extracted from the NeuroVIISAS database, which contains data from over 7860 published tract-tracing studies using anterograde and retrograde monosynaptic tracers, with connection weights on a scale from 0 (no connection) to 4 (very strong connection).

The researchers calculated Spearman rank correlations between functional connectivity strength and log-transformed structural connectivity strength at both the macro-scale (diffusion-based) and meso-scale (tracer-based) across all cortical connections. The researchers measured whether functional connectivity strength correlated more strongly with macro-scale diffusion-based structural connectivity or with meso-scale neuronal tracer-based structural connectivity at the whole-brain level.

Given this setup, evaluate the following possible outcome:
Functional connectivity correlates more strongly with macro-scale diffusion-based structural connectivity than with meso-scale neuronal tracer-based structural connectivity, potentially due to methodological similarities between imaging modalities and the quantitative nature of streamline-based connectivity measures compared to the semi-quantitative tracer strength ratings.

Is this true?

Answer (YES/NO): YES